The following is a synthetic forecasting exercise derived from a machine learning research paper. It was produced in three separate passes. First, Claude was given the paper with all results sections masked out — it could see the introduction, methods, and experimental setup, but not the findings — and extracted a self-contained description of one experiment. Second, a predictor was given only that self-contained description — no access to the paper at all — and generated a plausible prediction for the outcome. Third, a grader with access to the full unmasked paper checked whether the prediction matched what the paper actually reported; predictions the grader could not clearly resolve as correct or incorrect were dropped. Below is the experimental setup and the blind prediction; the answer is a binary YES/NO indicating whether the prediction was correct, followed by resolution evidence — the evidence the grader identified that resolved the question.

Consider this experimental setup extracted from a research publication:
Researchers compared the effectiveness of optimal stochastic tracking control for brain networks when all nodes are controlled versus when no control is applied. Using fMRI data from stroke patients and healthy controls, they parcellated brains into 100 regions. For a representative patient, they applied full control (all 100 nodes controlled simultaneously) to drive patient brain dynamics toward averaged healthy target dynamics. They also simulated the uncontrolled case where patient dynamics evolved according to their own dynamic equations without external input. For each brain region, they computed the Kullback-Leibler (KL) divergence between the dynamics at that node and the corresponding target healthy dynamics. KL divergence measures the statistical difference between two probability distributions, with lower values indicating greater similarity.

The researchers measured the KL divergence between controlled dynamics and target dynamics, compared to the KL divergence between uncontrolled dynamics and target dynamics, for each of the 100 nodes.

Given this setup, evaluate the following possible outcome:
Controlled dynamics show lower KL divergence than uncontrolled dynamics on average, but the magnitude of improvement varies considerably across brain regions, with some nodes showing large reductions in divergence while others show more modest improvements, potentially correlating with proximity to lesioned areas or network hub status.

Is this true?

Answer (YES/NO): NO